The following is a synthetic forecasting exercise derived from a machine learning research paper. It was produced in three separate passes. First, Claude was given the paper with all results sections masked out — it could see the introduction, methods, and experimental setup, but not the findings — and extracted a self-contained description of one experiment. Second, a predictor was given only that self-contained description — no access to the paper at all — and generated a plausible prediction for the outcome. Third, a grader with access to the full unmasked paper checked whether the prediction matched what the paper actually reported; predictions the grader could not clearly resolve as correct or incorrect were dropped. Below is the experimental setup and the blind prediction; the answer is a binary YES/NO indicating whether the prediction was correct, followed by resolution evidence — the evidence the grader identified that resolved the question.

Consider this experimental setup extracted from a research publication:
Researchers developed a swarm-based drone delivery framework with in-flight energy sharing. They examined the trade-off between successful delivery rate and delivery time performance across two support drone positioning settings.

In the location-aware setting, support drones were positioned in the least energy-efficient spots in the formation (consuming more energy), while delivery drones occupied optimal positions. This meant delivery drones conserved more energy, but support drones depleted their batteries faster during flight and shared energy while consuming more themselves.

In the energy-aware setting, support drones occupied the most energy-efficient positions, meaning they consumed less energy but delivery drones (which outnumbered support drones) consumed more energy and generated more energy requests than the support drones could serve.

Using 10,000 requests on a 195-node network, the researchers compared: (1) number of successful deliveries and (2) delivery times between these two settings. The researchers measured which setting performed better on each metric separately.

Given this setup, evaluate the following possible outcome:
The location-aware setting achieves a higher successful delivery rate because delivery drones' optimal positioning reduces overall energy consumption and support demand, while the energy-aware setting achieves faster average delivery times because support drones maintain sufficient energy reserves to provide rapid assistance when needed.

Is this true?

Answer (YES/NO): YES